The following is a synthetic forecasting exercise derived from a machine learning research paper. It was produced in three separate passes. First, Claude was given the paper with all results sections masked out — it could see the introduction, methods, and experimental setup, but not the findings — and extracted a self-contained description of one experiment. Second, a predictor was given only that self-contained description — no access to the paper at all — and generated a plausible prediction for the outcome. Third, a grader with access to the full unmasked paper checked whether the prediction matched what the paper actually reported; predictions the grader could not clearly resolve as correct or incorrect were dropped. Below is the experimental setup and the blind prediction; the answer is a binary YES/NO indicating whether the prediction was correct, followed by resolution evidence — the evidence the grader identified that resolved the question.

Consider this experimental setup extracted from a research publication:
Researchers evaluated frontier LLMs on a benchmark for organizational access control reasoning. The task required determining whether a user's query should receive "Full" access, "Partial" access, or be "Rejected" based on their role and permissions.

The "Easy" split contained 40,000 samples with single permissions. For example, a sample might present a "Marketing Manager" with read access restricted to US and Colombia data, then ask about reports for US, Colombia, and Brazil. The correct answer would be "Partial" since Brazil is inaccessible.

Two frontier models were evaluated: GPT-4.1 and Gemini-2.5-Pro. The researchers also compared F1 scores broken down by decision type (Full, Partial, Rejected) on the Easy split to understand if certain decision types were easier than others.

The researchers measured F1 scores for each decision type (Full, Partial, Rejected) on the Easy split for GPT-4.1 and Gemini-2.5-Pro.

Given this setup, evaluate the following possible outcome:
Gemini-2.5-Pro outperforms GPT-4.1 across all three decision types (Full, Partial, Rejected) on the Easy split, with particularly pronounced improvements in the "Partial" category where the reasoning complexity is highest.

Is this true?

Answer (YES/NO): NO